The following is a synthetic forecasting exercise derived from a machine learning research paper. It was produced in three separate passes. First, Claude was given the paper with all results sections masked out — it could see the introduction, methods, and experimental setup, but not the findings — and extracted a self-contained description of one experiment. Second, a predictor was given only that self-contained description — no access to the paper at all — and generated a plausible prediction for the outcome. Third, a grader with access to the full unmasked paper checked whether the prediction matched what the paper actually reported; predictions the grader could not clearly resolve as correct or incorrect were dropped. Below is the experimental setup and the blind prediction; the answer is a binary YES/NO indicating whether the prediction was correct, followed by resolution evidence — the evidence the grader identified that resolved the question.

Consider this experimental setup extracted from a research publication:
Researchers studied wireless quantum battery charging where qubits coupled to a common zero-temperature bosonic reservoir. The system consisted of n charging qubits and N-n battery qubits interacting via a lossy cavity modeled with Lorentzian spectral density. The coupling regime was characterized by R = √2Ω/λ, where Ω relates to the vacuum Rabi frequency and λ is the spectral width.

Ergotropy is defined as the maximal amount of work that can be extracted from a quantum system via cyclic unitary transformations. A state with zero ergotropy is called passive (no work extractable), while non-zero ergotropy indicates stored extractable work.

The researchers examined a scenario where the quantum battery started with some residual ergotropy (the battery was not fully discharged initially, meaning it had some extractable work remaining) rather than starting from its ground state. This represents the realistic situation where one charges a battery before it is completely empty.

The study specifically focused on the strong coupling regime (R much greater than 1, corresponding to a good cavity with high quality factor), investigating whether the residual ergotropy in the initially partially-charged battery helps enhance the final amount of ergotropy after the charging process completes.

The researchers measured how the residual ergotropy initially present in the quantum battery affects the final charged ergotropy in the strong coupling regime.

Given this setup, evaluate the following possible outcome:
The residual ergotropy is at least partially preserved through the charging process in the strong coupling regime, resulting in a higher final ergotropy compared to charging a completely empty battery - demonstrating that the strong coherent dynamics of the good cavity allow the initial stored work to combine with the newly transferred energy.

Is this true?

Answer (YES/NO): NO